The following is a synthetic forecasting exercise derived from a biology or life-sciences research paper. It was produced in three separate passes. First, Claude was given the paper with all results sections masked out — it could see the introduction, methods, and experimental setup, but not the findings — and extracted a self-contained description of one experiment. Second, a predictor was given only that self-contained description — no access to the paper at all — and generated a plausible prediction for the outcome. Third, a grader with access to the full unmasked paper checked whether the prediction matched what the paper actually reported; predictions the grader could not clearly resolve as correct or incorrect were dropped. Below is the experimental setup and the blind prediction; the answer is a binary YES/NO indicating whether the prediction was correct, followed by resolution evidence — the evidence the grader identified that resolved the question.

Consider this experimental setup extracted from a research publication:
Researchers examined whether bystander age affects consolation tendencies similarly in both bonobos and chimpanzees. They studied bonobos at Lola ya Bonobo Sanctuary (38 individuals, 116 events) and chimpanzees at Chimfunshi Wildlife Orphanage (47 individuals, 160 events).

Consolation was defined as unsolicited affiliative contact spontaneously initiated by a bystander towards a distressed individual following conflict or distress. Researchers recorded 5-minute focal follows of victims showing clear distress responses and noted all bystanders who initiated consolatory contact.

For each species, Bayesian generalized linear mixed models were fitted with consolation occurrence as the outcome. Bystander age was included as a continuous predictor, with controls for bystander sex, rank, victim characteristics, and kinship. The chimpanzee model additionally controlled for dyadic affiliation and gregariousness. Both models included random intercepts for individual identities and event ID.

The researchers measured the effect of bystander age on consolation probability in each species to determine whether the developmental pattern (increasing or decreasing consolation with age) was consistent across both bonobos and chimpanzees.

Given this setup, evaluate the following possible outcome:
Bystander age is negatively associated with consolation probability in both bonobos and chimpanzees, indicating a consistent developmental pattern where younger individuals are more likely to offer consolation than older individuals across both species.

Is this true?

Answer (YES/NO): NO